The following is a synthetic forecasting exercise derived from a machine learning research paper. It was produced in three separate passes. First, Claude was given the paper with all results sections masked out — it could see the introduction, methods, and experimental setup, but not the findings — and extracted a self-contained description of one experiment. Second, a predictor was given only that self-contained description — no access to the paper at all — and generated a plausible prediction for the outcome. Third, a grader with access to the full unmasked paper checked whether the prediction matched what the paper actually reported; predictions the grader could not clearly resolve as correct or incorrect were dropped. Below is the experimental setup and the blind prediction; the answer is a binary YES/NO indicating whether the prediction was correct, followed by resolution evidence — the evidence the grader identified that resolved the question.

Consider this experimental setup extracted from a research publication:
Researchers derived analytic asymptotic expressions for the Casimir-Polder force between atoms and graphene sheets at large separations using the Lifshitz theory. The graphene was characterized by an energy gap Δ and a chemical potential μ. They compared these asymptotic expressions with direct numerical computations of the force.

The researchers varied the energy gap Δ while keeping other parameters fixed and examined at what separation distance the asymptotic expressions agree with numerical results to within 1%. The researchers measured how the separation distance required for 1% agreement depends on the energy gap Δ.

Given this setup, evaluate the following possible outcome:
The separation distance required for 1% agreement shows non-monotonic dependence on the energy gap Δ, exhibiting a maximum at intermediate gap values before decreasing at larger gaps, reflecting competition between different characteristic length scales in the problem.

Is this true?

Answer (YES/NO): NO